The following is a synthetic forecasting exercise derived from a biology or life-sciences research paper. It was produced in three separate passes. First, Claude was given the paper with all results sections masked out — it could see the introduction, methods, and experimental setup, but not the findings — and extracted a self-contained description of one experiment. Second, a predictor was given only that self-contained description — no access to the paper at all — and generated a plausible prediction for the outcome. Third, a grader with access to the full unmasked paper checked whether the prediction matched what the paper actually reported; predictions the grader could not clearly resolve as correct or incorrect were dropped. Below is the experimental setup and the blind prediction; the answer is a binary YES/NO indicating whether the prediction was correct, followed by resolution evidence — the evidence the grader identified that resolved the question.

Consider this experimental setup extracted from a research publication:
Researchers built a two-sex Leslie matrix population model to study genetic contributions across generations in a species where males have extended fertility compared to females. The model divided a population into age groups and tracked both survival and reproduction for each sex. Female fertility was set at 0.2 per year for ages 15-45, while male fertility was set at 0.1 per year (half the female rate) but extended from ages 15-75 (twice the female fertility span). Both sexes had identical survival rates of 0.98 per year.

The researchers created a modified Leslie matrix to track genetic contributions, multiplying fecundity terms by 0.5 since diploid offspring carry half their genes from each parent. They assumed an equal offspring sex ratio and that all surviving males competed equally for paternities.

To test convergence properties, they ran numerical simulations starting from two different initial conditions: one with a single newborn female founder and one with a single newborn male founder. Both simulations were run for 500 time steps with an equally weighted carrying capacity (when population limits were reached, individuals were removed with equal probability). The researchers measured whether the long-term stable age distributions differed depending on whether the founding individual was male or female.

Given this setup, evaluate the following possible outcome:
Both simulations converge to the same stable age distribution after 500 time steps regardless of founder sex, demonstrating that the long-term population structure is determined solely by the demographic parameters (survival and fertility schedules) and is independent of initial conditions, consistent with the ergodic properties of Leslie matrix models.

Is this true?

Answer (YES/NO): YES